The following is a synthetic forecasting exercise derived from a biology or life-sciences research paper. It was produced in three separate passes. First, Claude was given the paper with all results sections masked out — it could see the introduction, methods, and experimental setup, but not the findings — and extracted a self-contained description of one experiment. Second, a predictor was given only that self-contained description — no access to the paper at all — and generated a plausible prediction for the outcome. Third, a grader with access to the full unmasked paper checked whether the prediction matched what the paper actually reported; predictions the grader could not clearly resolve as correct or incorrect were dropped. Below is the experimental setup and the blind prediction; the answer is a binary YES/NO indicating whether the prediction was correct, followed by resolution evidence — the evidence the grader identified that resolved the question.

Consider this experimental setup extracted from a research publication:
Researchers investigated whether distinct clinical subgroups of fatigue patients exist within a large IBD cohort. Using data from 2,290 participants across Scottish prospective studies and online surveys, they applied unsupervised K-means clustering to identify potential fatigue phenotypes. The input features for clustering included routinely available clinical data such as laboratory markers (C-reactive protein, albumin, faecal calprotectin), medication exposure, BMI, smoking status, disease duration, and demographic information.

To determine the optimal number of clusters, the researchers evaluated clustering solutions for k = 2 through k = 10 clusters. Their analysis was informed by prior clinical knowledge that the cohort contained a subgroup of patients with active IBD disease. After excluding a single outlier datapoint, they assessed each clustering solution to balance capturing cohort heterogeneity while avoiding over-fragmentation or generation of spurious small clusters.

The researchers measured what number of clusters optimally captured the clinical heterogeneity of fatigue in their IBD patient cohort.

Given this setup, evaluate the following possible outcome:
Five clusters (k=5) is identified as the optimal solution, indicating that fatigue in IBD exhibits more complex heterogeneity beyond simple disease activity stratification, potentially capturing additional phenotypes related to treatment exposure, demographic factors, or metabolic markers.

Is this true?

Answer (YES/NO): YES